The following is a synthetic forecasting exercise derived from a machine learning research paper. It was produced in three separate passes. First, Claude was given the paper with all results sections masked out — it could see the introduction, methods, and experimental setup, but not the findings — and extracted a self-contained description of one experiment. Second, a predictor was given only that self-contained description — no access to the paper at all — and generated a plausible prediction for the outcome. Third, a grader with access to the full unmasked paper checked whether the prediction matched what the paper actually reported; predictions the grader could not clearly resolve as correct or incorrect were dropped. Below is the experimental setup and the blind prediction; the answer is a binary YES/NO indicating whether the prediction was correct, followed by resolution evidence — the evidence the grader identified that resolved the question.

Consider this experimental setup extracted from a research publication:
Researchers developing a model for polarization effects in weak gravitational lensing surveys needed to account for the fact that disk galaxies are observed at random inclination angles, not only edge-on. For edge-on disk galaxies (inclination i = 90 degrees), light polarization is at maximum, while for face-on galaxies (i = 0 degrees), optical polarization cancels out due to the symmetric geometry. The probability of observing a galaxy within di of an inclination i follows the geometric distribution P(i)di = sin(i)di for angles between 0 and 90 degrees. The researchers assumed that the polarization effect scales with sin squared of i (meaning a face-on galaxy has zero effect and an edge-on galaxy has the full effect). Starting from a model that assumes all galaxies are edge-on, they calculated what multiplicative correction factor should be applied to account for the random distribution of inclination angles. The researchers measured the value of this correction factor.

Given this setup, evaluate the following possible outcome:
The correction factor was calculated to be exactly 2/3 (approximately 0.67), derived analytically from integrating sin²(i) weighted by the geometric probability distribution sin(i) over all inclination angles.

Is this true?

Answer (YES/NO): NO